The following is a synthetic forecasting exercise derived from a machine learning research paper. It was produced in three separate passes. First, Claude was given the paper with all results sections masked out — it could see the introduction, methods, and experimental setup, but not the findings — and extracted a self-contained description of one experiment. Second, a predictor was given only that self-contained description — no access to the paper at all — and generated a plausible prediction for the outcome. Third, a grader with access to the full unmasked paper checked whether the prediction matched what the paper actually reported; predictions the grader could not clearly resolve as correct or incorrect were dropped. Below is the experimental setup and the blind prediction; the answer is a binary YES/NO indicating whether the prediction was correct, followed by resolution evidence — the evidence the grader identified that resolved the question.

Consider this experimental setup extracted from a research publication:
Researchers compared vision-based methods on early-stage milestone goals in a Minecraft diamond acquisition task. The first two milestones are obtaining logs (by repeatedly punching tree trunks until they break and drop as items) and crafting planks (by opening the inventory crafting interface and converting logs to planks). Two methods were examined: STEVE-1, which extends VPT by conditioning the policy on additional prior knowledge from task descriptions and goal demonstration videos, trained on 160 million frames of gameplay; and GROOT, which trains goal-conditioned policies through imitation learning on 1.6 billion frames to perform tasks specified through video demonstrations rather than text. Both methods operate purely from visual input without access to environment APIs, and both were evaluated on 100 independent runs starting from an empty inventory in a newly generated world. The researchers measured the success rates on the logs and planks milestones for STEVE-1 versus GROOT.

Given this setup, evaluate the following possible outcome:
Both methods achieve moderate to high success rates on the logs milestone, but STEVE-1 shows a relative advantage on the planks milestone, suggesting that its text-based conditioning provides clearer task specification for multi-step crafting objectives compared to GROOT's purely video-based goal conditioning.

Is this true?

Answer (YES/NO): NO